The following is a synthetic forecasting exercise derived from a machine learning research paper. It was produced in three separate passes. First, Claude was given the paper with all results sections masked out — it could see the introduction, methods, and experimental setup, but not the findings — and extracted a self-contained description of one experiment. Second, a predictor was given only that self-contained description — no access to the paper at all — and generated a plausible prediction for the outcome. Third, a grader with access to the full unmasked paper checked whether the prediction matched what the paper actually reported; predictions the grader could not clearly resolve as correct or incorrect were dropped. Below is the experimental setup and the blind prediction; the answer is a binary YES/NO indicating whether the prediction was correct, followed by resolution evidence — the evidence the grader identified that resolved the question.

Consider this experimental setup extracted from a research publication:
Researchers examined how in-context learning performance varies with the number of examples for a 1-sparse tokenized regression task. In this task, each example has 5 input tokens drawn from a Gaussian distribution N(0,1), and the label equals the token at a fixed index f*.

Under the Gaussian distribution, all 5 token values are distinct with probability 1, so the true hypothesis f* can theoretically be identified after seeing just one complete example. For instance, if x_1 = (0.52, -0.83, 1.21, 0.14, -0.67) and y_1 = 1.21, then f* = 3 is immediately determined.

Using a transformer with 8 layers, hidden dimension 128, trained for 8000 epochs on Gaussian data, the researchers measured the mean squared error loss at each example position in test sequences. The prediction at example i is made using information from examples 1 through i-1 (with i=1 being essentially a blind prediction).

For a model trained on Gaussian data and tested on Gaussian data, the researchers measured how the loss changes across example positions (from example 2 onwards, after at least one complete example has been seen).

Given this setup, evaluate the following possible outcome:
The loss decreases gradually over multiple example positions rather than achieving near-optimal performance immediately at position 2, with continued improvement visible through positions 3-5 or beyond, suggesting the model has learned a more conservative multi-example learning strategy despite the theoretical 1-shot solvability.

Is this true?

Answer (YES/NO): NO